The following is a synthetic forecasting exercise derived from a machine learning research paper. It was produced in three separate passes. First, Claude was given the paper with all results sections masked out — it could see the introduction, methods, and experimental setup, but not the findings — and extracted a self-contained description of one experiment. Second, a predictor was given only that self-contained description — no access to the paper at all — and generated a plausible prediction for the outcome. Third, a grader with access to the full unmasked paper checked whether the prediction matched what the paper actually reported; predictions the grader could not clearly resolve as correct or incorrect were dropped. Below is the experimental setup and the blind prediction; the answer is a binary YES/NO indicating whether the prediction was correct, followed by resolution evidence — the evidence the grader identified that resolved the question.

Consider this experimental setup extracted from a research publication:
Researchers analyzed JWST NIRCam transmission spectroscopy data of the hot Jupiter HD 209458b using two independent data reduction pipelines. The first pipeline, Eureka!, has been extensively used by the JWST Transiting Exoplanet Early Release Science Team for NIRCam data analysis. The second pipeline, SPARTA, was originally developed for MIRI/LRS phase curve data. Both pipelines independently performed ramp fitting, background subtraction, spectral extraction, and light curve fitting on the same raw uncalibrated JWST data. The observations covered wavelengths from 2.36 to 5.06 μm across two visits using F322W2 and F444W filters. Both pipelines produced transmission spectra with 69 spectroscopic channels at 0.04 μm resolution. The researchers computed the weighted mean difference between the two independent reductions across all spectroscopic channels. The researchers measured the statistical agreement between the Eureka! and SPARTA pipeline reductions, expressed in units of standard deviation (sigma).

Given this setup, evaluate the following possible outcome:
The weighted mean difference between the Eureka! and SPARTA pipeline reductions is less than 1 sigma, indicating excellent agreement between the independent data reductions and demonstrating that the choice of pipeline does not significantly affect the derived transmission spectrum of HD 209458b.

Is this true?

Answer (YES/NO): NO